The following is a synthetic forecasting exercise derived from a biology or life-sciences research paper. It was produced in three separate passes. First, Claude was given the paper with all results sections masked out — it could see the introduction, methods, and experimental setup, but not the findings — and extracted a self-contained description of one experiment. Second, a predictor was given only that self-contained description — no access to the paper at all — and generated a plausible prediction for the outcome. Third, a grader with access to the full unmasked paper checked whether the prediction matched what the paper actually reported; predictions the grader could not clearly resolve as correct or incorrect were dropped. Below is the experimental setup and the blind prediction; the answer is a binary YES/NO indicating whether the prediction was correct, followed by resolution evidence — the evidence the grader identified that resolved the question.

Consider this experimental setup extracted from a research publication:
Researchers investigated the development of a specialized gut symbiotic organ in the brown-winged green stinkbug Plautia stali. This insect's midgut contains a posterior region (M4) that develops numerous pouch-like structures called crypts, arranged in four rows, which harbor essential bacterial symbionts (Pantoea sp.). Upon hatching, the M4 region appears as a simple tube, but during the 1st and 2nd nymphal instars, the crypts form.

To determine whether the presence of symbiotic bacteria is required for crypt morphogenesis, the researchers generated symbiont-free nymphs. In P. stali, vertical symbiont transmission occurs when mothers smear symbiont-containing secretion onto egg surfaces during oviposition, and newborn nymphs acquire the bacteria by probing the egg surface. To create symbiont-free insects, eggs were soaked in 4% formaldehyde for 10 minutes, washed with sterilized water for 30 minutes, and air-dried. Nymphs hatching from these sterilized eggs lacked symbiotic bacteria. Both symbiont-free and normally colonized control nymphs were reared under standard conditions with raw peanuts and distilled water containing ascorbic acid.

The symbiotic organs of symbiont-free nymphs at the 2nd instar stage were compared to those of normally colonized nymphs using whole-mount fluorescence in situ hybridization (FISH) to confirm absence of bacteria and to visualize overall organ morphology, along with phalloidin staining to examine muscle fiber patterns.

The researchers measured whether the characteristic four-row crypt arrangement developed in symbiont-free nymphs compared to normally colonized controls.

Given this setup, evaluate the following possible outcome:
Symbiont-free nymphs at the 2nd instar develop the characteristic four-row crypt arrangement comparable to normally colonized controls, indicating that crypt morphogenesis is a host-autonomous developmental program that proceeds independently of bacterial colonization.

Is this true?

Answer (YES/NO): YES